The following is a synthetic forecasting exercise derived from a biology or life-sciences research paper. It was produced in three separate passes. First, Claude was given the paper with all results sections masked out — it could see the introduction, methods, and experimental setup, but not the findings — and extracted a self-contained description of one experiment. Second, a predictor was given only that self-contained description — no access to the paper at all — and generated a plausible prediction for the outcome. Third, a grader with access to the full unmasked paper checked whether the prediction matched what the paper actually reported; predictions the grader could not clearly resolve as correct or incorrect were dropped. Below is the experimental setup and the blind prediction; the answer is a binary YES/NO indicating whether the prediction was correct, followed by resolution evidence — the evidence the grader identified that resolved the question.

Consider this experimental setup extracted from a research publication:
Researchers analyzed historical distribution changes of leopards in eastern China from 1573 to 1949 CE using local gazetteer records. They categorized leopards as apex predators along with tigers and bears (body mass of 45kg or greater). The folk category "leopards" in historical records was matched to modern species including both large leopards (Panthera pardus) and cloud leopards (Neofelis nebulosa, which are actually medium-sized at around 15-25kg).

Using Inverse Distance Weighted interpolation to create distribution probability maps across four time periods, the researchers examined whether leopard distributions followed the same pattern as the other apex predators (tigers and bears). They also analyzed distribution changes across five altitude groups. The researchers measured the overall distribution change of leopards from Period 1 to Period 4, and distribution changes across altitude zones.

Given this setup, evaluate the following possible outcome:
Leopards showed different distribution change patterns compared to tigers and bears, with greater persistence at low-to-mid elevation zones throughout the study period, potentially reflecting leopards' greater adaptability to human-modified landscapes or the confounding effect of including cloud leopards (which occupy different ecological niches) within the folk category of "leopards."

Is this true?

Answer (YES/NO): NO